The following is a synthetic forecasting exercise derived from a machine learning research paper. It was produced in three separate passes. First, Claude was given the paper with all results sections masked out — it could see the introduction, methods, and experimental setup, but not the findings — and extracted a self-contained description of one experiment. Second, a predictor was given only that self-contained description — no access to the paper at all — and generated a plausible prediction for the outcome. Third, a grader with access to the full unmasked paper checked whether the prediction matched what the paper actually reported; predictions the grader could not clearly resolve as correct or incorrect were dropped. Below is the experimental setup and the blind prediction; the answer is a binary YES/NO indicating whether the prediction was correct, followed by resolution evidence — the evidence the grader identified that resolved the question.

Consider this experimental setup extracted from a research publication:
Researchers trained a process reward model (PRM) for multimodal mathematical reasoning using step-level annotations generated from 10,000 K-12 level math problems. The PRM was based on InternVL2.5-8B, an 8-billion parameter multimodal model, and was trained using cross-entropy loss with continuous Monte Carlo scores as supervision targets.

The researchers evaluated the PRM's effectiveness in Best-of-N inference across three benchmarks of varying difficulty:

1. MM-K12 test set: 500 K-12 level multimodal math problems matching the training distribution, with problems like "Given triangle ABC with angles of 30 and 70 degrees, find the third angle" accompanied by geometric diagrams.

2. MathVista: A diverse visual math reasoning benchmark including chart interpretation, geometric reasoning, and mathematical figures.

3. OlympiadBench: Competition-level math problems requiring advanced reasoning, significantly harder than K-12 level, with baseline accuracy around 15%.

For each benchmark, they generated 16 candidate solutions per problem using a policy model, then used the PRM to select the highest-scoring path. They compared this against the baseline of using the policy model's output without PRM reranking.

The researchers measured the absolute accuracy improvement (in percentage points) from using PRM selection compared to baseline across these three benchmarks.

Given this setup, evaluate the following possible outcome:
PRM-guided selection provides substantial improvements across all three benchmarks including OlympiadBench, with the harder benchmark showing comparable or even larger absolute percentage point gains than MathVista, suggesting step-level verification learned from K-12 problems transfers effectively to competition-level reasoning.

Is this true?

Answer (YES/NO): YES